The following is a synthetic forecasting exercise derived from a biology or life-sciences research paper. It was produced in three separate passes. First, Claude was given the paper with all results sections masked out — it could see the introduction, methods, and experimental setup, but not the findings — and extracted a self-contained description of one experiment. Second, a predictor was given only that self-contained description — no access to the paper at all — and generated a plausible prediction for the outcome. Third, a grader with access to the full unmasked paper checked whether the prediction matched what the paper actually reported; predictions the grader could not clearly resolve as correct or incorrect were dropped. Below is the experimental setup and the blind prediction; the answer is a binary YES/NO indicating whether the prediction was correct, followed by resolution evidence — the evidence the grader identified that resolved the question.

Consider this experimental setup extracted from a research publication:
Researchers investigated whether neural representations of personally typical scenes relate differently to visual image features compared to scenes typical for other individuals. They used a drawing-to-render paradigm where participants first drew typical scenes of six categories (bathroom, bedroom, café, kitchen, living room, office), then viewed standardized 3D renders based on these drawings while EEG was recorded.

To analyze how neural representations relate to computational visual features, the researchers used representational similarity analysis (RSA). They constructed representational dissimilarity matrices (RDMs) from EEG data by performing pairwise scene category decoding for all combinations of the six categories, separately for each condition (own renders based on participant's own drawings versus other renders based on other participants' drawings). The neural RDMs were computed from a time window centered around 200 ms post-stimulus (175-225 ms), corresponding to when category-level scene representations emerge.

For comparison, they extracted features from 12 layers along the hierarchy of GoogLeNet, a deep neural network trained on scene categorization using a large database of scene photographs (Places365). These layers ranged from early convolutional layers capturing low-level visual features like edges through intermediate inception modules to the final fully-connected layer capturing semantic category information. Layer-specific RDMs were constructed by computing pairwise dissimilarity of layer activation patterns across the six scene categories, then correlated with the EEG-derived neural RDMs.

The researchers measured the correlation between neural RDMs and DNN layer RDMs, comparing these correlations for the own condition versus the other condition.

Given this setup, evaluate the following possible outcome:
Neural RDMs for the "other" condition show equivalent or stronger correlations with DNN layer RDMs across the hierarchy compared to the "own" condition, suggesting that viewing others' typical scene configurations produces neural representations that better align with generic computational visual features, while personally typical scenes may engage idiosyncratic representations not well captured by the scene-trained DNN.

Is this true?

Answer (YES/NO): YES